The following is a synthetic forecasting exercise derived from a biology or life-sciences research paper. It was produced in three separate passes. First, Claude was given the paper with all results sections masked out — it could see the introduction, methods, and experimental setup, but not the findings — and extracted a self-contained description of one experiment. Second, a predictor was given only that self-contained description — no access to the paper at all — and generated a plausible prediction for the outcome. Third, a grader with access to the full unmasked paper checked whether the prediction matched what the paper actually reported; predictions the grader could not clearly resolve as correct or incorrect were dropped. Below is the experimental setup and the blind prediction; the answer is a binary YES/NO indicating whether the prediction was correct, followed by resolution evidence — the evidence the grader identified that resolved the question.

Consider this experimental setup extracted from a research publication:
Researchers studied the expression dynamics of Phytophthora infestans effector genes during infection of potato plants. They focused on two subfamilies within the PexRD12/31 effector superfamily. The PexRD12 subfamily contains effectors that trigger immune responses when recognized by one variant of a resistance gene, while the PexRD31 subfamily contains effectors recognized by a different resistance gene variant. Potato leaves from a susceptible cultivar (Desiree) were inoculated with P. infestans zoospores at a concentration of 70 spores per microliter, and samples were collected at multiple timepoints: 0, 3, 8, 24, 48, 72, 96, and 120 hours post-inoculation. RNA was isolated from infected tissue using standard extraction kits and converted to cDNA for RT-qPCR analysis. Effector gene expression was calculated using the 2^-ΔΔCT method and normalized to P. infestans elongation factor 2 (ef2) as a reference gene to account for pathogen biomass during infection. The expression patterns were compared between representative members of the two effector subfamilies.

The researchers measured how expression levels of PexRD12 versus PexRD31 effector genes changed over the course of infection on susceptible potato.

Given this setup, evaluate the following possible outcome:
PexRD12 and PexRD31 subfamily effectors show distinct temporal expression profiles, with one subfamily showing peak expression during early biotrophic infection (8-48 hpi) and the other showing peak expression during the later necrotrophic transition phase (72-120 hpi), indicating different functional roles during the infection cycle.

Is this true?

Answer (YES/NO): NO